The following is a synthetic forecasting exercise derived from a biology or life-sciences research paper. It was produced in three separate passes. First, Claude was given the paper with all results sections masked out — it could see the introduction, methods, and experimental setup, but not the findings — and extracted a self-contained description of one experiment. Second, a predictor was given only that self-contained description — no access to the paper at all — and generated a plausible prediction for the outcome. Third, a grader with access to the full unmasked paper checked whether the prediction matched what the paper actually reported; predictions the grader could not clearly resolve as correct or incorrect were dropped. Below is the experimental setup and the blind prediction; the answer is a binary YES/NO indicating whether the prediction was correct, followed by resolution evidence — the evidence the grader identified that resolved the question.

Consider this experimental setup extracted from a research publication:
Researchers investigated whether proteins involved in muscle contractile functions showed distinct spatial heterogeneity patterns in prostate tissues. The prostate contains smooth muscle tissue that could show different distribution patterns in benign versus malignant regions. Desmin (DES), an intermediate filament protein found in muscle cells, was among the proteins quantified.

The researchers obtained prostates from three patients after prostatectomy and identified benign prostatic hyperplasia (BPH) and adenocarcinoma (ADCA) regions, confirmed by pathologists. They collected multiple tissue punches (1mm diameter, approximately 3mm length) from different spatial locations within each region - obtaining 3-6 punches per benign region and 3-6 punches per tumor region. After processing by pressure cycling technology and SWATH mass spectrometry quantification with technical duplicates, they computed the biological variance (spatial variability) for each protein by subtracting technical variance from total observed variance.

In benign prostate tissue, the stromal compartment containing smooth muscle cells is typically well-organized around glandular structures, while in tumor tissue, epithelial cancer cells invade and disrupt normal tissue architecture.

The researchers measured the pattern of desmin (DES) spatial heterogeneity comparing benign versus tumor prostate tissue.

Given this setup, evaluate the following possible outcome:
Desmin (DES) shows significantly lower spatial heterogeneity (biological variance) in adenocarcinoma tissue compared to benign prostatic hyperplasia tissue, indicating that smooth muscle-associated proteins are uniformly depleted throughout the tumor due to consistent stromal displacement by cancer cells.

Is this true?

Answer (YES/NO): YES